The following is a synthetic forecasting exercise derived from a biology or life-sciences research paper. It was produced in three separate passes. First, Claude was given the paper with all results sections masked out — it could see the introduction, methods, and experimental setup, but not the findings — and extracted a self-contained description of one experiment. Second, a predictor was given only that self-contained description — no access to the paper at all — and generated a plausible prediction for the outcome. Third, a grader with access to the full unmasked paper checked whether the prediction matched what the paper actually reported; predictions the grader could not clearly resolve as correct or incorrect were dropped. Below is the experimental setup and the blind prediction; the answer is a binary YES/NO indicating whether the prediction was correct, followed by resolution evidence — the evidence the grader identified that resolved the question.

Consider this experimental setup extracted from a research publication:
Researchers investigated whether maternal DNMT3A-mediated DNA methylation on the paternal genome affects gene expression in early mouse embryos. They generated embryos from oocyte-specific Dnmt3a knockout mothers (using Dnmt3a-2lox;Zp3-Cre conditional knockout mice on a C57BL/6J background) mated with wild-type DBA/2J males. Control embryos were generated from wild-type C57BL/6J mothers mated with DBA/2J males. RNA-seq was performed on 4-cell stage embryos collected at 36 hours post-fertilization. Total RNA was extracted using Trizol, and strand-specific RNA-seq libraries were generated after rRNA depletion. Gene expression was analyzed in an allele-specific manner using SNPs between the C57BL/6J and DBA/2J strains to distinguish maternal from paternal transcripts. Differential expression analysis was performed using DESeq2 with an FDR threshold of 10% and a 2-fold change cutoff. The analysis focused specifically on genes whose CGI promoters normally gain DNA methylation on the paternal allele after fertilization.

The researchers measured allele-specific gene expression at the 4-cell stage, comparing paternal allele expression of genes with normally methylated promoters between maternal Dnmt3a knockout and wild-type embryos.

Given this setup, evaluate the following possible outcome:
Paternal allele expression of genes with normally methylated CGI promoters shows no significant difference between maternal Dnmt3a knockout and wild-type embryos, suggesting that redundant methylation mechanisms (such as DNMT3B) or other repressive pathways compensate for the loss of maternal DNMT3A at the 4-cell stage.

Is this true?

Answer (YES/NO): NO